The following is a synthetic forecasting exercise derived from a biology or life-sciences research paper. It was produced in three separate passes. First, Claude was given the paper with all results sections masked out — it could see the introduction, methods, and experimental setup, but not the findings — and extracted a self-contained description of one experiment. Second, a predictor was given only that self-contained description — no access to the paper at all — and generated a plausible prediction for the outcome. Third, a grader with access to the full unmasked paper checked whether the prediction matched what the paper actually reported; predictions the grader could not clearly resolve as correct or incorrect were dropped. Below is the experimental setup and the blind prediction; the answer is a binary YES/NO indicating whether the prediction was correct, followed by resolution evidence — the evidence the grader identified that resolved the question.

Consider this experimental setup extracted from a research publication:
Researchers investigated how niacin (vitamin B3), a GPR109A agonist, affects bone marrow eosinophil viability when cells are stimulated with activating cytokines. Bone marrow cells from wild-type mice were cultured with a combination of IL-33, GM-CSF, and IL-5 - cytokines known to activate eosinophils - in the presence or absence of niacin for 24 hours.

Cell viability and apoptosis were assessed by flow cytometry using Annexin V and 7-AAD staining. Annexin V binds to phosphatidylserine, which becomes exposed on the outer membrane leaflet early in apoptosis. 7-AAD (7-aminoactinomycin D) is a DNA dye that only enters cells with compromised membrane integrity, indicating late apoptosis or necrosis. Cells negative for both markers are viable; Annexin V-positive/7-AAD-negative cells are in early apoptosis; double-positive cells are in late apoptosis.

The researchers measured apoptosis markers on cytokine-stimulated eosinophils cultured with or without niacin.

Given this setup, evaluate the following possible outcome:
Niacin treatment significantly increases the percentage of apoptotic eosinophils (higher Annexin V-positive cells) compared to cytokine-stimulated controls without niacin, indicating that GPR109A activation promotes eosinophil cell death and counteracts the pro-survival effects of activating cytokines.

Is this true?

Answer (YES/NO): YES